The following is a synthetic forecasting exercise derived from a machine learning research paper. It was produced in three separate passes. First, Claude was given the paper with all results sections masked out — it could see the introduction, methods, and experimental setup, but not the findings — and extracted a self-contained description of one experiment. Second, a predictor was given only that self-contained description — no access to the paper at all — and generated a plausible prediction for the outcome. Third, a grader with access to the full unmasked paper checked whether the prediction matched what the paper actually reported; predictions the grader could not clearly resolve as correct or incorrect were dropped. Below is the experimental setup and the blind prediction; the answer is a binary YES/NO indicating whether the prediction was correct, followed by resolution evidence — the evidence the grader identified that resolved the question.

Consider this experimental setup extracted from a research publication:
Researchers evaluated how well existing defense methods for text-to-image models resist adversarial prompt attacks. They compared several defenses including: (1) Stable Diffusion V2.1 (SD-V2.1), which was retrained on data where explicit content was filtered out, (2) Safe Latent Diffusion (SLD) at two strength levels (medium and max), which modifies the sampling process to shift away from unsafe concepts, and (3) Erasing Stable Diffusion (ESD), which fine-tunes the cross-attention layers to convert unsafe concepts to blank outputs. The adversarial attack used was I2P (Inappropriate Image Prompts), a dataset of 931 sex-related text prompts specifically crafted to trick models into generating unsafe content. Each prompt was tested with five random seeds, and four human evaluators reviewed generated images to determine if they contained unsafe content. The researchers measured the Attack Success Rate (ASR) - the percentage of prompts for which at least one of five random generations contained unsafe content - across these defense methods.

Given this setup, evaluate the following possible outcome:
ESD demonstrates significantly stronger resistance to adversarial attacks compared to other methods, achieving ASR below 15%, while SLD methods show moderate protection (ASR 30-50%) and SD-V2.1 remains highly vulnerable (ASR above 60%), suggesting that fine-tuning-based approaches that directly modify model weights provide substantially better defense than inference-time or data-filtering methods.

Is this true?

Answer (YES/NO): NO